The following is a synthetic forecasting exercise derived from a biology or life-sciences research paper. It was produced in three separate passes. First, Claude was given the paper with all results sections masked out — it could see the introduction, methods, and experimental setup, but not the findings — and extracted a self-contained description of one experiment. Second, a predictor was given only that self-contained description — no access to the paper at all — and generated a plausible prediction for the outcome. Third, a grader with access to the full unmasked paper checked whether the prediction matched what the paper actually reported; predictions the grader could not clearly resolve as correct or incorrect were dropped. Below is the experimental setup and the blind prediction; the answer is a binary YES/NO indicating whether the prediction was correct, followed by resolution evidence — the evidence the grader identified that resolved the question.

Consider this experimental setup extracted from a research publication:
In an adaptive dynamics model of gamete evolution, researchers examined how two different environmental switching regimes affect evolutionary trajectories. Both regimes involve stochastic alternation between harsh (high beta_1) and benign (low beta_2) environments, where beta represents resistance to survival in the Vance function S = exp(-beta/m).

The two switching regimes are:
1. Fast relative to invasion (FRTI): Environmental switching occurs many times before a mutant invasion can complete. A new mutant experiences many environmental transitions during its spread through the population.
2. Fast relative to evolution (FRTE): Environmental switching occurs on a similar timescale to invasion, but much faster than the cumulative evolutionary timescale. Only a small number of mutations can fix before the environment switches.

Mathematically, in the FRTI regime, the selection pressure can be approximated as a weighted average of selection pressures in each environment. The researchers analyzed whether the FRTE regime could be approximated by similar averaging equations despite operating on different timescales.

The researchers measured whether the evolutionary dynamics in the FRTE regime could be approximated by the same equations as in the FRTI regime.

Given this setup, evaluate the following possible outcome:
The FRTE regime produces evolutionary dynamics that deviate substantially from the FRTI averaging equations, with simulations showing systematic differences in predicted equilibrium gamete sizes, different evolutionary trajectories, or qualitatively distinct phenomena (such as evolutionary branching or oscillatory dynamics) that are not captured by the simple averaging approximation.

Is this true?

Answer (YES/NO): NO